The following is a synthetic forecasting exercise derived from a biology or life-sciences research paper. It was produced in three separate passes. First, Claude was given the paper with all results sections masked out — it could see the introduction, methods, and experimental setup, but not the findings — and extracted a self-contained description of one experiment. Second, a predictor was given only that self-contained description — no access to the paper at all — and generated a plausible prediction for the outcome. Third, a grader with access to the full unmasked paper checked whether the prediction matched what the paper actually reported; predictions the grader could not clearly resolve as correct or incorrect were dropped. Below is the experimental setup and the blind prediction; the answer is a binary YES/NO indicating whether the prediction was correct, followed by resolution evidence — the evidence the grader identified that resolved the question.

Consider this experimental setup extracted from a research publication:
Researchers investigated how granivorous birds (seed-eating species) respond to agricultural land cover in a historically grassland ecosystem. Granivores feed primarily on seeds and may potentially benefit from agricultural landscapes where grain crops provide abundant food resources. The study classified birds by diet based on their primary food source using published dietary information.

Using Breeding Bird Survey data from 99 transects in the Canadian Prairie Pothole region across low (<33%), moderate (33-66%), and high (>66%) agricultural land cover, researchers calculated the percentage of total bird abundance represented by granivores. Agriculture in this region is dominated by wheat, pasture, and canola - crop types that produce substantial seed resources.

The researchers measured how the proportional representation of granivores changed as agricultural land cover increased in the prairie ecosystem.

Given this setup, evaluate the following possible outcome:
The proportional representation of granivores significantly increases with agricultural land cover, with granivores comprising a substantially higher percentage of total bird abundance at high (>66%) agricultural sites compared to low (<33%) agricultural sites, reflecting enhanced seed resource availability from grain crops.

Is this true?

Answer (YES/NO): NO